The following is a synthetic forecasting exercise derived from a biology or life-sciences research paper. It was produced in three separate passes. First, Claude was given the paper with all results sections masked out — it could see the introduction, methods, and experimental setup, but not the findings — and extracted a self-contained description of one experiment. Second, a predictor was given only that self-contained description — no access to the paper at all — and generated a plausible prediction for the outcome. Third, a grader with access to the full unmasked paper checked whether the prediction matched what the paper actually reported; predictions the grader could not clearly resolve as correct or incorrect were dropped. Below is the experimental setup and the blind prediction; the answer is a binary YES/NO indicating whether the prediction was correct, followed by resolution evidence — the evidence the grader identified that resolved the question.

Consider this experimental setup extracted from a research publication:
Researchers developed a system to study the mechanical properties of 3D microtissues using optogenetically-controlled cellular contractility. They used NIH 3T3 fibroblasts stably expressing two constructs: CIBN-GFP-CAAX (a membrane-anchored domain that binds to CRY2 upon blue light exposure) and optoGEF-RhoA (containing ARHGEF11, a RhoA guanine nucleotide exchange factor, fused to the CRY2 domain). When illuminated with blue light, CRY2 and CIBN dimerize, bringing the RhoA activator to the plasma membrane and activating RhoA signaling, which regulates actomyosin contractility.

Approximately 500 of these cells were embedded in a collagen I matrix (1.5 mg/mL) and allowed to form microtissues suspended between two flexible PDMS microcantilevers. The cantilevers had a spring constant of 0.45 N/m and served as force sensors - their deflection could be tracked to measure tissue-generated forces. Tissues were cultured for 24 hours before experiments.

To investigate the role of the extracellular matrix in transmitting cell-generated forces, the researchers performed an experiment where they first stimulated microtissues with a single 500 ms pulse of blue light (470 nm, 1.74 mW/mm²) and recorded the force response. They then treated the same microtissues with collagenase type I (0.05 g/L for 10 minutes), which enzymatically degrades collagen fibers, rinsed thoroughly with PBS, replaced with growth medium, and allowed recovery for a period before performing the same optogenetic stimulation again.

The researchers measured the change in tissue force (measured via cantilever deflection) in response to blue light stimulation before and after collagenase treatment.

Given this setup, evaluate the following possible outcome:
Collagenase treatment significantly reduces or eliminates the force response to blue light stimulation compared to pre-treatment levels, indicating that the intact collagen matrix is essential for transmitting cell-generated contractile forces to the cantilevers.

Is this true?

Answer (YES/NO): NO